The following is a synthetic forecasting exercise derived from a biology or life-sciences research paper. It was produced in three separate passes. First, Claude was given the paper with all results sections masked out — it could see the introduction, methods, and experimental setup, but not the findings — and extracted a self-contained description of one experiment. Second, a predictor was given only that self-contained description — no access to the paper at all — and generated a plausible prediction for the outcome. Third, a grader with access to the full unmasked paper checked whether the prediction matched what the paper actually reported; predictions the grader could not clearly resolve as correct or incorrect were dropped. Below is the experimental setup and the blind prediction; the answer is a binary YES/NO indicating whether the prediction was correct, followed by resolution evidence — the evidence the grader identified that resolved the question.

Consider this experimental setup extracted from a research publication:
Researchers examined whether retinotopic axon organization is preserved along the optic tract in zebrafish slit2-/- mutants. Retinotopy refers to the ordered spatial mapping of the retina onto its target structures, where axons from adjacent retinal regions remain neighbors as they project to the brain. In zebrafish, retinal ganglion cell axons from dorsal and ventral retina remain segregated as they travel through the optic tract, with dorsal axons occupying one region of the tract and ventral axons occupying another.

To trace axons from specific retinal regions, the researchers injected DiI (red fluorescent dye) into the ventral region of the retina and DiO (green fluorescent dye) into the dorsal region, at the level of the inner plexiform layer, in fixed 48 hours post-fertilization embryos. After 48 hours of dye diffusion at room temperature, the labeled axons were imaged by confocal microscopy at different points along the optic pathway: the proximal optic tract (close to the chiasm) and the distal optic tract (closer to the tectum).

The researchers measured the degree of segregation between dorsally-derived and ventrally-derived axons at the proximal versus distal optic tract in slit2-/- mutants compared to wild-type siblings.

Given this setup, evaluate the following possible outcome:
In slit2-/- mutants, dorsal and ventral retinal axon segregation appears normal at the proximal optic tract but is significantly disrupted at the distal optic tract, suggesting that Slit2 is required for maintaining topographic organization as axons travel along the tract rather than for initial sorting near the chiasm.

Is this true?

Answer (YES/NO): NO